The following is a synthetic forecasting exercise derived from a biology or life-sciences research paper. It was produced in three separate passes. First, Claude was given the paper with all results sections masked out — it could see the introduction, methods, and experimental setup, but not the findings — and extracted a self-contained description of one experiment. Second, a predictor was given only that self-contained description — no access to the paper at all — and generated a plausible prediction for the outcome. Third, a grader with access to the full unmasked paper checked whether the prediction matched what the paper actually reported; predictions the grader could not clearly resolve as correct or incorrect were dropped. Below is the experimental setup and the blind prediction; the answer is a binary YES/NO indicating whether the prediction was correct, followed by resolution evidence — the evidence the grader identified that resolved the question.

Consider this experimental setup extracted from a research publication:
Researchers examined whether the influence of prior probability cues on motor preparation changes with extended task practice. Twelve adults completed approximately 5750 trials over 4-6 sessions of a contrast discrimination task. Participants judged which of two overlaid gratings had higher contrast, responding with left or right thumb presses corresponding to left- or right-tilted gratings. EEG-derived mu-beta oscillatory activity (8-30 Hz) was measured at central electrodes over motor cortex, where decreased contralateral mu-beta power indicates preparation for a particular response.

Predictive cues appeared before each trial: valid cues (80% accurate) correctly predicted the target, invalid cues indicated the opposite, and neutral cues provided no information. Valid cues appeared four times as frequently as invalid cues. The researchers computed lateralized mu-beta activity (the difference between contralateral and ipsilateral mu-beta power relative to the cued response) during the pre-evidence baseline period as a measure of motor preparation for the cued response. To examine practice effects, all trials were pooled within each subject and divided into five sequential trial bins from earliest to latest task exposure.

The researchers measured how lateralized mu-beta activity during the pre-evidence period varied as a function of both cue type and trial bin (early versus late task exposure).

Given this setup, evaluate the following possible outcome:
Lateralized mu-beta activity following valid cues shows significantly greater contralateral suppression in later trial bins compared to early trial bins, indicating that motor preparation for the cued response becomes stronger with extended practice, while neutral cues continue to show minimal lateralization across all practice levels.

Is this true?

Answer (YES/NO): NO